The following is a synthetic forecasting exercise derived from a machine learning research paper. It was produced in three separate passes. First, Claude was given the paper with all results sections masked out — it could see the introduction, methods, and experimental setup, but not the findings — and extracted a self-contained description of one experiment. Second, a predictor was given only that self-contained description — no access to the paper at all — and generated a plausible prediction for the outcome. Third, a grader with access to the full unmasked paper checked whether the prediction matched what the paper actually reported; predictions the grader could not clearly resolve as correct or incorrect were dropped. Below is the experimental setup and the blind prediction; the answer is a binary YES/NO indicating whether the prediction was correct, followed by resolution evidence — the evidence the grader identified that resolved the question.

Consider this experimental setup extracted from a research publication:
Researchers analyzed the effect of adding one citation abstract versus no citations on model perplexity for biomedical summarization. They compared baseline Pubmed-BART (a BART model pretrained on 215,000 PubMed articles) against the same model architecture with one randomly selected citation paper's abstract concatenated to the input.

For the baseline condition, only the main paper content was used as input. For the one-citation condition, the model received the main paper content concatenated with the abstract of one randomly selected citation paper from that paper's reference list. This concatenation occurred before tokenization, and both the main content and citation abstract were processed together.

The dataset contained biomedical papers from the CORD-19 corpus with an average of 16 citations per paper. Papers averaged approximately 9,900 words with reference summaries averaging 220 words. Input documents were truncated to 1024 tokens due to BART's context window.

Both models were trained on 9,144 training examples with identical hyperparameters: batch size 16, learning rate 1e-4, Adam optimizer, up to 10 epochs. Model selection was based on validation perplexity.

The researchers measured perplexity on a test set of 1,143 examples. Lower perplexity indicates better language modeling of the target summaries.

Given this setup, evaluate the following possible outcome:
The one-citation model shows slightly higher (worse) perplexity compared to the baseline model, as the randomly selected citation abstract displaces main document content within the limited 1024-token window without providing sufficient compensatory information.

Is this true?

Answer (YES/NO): YES